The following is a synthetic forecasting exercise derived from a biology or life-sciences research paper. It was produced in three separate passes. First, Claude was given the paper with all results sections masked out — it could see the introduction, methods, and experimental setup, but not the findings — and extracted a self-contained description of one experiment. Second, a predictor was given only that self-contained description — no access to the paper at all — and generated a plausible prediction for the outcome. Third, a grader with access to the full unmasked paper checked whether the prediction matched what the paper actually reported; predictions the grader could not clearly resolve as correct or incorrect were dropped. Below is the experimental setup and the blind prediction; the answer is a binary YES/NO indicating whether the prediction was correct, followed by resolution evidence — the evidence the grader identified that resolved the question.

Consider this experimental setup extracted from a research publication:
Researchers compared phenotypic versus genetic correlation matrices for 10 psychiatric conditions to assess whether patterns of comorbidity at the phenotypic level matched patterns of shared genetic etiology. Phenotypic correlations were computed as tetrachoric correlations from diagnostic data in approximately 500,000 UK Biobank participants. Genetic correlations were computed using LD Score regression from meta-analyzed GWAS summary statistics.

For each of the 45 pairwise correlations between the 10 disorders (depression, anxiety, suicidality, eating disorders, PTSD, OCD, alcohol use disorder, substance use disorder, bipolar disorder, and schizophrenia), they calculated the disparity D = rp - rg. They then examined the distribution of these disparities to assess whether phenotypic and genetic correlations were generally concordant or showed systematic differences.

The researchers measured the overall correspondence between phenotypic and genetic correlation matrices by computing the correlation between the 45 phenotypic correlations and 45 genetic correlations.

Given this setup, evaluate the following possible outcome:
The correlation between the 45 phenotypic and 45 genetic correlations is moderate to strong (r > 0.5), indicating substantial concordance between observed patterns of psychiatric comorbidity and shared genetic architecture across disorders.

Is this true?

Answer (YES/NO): YES